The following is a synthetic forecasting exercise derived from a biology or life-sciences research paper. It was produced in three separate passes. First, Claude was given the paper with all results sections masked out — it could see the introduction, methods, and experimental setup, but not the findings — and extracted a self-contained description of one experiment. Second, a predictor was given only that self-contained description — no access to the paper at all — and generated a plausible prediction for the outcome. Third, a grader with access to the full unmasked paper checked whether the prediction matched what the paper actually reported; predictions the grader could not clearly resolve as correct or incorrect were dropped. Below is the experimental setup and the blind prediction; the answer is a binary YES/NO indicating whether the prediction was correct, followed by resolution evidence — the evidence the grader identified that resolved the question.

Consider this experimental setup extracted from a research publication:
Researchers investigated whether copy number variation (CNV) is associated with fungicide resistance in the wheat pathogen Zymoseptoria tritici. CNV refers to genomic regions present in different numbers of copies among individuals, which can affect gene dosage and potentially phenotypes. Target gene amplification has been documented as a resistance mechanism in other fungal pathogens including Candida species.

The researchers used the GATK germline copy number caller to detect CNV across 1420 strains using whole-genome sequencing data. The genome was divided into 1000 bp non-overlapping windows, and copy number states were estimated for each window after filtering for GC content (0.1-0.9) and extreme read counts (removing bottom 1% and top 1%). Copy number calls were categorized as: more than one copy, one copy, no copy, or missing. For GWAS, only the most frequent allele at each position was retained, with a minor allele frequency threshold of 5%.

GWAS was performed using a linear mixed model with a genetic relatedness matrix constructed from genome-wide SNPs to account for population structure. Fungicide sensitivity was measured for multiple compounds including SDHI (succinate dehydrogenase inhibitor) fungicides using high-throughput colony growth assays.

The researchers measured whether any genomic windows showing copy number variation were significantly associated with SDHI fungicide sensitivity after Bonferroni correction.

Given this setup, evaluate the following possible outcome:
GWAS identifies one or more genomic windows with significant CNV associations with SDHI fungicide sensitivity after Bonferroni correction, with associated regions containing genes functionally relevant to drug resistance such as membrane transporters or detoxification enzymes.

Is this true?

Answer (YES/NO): NO